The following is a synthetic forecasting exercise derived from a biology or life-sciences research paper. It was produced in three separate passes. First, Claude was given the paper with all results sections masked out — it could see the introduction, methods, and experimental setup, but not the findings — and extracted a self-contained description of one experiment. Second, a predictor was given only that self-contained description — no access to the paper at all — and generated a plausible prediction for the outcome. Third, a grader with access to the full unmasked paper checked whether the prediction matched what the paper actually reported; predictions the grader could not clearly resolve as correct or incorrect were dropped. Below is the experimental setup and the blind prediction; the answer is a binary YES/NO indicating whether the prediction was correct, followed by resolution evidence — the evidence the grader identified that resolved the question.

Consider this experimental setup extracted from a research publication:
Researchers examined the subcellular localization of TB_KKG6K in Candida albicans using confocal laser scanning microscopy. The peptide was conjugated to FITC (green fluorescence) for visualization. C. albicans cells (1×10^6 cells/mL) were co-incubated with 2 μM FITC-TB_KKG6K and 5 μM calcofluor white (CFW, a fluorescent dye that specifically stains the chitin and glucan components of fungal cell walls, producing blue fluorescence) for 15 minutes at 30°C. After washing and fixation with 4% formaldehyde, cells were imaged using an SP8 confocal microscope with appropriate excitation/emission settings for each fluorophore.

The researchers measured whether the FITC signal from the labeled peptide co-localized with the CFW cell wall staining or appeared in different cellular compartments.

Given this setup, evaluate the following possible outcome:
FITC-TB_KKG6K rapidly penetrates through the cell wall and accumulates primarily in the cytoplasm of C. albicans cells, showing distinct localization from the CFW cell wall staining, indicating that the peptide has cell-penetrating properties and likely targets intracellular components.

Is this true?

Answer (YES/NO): YES